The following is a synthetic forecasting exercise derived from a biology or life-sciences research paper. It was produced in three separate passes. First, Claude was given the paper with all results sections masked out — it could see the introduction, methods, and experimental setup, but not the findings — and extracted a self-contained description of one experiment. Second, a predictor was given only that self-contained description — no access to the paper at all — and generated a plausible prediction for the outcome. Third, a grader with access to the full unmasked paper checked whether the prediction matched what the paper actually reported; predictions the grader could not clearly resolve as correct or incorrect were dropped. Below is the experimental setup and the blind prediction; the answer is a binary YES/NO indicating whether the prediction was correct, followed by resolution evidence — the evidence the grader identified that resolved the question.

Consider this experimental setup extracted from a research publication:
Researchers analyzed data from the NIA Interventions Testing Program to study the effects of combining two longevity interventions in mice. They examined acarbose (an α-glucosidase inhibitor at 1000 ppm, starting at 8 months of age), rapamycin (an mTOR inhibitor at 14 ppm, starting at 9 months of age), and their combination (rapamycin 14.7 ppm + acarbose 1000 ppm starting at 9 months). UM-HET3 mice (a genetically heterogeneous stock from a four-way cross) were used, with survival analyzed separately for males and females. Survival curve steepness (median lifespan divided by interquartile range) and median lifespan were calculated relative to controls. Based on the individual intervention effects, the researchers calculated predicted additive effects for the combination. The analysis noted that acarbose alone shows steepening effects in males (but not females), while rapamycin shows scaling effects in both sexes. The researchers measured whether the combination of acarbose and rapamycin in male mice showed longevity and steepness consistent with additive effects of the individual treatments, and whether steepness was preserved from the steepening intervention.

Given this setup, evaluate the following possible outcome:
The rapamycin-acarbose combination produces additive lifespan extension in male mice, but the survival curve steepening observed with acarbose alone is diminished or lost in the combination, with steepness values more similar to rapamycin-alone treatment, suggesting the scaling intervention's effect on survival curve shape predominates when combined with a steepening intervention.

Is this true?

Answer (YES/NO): NO